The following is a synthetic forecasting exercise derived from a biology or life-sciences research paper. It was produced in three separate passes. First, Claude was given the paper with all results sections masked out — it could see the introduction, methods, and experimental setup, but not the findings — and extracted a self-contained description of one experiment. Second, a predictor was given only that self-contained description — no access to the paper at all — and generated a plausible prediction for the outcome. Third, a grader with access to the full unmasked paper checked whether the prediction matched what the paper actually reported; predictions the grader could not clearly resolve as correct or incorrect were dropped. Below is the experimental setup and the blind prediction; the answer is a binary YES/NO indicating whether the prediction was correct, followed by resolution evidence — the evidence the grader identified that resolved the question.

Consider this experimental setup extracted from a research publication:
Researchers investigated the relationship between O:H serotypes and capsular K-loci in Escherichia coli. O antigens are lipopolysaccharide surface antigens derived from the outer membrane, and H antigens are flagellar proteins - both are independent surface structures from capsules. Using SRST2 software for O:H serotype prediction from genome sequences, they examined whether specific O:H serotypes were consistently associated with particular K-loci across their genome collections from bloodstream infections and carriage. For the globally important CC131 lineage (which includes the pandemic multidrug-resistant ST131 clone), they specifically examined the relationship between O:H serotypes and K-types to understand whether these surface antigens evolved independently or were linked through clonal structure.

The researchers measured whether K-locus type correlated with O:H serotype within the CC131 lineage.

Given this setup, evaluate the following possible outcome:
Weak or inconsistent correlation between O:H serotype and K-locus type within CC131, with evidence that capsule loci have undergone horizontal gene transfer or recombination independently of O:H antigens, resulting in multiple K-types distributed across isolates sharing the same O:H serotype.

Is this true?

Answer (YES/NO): YES